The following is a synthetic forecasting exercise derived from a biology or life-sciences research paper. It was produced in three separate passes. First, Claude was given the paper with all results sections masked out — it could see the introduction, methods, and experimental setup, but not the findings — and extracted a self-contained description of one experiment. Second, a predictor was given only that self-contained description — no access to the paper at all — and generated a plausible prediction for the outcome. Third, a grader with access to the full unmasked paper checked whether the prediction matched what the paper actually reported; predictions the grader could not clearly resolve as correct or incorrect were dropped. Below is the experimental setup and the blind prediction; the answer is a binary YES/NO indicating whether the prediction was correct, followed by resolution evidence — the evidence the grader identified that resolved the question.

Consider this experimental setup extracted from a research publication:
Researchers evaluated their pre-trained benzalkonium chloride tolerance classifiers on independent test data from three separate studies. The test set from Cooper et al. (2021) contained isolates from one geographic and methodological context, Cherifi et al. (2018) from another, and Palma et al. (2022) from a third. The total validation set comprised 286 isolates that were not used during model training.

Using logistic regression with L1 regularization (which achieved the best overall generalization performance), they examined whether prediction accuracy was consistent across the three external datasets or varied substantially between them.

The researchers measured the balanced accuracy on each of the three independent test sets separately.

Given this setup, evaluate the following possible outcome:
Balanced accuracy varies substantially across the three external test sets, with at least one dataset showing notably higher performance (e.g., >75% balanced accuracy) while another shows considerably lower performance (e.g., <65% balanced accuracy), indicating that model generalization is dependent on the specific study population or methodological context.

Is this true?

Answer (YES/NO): YES